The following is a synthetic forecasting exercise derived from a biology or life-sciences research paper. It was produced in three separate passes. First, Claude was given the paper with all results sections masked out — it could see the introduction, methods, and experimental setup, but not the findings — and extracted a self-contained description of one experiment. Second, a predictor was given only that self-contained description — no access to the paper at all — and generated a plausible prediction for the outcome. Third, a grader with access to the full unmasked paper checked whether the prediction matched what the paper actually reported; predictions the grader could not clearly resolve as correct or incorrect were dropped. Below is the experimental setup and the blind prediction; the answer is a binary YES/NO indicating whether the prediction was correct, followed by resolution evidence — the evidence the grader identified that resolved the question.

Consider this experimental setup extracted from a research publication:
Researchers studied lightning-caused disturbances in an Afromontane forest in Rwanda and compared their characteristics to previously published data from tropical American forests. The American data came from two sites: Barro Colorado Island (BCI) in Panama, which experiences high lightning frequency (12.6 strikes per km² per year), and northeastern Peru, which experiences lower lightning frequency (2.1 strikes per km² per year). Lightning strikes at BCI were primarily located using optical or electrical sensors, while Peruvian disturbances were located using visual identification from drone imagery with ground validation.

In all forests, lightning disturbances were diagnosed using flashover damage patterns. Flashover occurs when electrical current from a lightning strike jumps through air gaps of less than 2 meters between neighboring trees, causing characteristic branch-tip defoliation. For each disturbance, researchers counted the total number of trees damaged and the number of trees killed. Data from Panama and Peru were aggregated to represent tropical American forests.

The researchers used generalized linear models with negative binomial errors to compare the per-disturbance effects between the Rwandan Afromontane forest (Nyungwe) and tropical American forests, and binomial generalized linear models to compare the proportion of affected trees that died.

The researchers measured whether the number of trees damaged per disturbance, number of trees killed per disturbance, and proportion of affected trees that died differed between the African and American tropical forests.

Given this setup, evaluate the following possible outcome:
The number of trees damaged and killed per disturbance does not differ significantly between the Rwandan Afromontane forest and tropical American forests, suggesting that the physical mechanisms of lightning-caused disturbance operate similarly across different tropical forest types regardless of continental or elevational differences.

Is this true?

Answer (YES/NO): NO